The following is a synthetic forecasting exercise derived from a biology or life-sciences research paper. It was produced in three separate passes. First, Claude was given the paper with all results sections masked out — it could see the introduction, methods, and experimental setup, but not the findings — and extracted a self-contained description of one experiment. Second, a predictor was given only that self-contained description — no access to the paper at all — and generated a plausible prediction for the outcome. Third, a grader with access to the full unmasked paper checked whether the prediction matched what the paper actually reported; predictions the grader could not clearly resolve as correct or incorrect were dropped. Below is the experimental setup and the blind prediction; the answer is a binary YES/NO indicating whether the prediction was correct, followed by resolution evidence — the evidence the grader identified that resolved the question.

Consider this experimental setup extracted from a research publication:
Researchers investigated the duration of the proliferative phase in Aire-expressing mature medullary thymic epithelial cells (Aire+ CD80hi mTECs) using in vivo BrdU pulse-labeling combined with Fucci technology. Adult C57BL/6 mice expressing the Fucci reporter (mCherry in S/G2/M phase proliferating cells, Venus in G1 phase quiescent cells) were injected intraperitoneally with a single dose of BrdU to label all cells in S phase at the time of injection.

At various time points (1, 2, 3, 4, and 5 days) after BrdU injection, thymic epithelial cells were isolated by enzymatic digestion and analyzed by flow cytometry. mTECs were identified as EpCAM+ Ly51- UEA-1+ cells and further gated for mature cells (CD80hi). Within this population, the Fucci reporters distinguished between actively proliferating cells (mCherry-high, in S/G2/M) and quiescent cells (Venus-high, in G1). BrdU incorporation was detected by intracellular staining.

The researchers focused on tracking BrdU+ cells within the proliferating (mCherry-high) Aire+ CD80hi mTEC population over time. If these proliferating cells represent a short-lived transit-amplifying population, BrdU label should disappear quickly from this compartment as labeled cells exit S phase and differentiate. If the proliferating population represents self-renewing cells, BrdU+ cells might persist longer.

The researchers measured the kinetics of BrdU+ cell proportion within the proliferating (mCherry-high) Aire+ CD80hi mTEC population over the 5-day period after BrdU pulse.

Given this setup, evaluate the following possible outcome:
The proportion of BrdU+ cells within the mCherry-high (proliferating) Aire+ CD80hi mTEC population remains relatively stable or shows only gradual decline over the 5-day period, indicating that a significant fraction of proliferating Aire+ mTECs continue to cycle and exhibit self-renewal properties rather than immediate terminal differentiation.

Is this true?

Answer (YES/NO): NO